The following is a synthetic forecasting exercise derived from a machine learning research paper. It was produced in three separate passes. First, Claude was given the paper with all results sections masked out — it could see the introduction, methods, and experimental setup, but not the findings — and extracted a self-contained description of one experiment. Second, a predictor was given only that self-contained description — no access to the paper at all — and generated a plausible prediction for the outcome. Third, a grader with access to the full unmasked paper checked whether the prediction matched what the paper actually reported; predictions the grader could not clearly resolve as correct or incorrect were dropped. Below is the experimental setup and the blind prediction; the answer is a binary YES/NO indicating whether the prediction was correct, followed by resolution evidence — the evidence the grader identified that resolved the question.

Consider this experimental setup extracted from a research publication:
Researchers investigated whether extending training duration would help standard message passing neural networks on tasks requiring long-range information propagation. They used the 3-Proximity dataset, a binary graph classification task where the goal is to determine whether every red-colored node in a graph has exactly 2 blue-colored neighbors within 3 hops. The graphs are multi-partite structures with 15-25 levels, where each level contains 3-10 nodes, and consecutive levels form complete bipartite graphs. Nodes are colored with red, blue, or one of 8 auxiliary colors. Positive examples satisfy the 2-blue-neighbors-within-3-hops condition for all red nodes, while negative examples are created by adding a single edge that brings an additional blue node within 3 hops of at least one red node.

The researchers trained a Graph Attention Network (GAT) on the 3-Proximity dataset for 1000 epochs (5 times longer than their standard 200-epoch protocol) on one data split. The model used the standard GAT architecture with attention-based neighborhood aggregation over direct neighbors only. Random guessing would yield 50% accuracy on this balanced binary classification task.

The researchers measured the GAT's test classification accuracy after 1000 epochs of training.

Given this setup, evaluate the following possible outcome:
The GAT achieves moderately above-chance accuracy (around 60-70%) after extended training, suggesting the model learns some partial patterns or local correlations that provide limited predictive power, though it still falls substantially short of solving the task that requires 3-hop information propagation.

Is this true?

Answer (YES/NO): NO